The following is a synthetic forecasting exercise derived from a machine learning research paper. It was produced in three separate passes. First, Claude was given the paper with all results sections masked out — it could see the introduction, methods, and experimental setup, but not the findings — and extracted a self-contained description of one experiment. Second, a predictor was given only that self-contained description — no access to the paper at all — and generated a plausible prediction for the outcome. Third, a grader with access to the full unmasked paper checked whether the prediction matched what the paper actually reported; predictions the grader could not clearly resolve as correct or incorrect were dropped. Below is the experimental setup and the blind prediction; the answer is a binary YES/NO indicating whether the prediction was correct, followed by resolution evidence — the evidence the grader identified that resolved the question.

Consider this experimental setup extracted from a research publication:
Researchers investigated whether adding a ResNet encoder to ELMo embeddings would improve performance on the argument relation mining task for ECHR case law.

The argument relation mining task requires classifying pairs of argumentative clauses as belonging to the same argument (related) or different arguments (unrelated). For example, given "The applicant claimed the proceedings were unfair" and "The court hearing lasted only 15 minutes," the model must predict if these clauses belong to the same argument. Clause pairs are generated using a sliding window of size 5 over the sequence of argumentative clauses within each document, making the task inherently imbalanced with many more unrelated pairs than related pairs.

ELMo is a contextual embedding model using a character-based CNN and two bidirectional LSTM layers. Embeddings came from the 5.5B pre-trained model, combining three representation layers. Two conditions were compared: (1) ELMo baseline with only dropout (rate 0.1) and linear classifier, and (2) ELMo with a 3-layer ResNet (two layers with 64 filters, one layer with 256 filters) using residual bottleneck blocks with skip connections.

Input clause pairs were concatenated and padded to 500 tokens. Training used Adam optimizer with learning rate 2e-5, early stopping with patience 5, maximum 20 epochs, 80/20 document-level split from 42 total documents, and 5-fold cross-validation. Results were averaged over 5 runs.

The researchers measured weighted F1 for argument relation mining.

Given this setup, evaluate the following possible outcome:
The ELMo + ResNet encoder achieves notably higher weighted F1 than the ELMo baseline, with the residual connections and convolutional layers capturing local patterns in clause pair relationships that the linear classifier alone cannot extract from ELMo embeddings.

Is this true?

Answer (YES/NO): NO